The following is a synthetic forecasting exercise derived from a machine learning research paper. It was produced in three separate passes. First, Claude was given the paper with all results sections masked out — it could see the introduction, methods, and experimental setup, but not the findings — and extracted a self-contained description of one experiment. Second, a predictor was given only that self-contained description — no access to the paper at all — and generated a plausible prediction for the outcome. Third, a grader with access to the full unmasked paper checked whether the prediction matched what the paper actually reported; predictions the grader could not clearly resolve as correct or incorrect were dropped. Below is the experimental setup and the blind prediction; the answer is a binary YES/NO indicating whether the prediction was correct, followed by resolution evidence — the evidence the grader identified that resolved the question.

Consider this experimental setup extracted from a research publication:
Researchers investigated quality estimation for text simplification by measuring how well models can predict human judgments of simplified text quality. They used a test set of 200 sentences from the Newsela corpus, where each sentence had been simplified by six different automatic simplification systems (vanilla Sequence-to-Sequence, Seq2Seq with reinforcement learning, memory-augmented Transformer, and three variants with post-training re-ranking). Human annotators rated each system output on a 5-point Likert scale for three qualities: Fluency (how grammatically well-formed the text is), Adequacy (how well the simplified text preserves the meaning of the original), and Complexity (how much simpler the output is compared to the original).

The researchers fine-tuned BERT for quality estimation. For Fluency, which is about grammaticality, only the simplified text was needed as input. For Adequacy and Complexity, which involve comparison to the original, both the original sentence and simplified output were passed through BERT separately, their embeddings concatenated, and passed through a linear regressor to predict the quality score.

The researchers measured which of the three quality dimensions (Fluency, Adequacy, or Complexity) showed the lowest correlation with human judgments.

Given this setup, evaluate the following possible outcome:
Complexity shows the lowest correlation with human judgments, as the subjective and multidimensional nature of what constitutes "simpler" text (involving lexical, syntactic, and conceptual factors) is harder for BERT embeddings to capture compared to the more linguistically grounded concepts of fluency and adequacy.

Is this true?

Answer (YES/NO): YES